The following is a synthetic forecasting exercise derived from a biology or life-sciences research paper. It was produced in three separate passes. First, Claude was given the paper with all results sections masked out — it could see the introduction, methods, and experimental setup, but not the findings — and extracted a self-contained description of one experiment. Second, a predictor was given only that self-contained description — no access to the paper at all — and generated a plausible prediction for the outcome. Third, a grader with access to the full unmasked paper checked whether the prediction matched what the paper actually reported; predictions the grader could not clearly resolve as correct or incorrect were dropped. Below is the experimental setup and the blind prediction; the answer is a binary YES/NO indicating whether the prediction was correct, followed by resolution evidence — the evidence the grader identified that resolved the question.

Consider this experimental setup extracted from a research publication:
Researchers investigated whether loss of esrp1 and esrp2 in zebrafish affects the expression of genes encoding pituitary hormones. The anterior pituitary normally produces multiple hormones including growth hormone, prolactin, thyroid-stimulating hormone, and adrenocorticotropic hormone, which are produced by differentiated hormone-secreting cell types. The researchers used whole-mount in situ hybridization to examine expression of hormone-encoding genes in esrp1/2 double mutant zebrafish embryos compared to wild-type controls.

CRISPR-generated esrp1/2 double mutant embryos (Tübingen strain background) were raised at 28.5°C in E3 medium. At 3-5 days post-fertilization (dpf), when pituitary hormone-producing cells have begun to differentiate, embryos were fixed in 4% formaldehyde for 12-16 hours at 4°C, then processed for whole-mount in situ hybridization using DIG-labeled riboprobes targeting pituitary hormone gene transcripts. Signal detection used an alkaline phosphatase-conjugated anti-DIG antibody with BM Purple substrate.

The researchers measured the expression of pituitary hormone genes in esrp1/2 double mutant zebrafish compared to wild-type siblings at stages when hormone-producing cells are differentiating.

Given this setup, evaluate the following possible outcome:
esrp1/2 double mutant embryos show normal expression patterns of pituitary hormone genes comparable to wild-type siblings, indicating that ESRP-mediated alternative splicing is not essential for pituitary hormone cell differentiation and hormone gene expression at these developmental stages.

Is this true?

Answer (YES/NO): NO